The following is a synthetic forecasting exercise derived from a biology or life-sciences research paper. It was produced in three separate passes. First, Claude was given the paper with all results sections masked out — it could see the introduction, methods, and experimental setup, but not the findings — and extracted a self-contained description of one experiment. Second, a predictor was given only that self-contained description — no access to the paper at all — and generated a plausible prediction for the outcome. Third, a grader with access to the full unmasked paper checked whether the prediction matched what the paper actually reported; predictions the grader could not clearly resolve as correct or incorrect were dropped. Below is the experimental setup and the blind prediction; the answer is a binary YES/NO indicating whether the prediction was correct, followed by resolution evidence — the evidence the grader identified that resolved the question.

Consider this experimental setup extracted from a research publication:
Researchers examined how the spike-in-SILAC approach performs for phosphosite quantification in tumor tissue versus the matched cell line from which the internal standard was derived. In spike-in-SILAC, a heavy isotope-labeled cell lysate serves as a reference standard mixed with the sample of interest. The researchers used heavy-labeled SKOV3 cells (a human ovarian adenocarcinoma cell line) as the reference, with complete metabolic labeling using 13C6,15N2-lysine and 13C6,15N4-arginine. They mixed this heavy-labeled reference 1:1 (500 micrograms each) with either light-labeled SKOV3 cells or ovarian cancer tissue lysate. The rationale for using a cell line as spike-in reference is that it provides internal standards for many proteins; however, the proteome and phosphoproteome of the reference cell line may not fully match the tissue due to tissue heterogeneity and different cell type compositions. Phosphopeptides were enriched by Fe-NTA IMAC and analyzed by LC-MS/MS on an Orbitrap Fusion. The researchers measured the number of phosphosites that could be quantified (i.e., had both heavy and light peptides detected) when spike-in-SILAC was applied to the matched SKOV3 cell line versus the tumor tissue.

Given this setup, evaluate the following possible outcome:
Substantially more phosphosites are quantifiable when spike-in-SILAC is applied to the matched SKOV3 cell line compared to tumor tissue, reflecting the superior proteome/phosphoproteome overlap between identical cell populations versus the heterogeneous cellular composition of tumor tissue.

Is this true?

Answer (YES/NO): NO